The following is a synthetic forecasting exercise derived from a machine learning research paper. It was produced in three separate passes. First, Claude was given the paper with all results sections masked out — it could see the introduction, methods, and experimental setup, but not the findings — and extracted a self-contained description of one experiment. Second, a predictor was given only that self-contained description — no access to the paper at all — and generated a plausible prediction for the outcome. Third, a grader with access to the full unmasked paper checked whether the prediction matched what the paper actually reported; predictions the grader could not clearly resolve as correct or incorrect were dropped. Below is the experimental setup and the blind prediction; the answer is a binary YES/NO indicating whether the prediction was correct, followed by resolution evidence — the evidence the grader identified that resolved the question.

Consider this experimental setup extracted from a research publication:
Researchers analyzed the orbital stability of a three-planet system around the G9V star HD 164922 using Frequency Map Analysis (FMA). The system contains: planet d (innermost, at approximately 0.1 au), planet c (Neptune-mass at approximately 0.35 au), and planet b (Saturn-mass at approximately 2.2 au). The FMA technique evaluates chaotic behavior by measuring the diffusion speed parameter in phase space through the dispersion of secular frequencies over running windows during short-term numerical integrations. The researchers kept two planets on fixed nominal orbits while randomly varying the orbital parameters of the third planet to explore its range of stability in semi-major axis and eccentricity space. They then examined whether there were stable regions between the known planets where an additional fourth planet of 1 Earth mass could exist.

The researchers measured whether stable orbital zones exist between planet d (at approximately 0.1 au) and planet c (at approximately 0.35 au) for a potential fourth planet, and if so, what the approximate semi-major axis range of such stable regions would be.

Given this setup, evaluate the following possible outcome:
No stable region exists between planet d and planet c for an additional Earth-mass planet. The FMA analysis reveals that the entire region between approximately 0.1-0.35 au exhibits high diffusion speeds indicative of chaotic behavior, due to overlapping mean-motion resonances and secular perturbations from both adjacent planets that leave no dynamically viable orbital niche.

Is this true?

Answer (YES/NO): NO